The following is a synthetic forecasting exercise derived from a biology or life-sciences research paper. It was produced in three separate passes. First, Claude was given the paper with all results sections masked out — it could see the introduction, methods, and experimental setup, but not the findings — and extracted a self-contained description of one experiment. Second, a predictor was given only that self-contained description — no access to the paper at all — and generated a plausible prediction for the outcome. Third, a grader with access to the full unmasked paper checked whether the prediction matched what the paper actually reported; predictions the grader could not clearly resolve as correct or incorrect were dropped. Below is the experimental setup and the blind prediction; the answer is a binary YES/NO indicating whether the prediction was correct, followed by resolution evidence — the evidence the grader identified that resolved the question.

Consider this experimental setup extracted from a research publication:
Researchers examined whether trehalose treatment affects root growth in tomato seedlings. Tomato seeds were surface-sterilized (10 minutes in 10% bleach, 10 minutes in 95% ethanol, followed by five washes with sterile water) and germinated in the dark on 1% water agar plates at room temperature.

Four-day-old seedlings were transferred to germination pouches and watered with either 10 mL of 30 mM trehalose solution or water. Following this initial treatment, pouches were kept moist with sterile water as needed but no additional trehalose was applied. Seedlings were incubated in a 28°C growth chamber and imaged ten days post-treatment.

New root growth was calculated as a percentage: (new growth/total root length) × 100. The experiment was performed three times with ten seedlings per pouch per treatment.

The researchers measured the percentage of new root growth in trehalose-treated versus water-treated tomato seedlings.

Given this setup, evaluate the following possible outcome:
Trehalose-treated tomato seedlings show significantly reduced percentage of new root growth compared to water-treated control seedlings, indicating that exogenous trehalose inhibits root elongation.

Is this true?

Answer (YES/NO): NO